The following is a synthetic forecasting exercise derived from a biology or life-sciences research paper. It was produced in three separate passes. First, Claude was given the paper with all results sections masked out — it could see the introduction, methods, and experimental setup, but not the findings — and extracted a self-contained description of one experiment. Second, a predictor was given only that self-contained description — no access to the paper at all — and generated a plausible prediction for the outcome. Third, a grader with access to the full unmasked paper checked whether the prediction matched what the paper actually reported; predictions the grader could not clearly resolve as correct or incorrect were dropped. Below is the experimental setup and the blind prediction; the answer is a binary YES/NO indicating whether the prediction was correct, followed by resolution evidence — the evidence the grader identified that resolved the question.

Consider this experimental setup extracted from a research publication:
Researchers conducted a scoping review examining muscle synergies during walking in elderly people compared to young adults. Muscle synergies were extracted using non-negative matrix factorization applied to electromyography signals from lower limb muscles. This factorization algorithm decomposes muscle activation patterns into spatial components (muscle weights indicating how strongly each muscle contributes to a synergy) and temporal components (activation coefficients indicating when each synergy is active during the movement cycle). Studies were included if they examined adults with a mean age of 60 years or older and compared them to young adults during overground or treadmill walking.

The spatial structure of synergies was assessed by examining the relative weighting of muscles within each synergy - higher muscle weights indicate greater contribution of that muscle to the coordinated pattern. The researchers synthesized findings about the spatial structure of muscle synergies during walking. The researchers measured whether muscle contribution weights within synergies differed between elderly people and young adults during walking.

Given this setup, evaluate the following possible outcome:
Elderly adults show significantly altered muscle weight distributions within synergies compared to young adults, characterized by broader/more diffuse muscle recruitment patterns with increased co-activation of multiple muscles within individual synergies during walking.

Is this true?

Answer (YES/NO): NO